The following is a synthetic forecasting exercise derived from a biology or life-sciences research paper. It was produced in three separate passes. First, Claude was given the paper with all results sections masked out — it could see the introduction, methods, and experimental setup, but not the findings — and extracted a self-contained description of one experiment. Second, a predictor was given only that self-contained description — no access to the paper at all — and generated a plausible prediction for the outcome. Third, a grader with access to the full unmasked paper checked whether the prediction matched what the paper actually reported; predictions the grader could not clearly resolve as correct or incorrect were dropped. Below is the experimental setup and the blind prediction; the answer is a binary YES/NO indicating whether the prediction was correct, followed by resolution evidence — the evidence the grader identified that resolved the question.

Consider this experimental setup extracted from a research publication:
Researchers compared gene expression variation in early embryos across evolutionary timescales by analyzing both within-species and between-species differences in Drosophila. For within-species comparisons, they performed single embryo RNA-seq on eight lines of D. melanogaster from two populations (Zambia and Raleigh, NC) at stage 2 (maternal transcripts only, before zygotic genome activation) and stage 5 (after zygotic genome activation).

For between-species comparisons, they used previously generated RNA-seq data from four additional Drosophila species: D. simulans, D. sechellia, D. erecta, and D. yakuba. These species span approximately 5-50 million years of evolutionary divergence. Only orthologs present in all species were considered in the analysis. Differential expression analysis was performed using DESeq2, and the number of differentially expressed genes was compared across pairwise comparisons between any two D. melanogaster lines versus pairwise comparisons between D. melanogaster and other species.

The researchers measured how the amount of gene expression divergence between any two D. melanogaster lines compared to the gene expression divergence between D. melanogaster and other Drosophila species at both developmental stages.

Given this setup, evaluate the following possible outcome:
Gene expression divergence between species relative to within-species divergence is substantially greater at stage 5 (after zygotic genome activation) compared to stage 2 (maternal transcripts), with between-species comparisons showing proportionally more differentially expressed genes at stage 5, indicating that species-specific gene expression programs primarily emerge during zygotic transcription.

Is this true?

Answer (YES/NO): YES